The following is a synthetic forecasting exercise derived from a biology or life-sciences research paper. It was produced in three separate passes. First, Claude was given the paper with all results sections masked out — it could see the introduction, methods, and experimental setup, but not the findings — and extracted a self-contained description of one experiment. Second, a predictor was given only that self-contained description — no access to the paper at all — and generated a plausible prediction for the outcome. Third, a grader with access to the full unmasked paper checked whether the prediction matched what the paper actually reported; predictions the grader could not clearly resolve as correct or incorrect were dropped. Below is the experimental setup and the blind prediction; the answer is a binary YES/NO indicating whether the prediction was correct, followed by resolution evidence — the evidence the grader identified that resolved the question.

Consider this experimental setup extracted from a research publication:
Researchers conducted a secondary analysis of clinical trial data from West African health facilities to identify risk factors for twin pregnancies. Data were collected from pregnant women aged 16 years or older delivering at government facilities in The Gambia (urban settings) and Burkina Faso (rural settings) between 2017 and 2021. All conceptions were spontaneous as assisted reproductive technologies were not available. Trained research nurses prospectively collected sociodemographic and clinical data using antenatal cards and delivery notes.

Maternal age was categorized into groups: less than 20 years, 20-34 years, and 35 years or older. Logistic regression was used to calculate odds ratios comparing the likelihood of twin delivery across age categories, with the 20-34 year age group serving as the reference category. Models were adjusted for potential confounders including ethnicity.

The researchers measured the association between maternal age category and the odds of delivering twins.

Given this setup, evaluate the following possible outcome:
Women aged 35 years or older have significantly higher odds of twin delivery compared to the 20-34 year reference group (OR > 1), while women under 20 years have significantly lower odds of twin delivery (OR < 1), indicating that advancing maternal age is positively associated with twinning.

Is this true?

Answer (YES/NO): NO